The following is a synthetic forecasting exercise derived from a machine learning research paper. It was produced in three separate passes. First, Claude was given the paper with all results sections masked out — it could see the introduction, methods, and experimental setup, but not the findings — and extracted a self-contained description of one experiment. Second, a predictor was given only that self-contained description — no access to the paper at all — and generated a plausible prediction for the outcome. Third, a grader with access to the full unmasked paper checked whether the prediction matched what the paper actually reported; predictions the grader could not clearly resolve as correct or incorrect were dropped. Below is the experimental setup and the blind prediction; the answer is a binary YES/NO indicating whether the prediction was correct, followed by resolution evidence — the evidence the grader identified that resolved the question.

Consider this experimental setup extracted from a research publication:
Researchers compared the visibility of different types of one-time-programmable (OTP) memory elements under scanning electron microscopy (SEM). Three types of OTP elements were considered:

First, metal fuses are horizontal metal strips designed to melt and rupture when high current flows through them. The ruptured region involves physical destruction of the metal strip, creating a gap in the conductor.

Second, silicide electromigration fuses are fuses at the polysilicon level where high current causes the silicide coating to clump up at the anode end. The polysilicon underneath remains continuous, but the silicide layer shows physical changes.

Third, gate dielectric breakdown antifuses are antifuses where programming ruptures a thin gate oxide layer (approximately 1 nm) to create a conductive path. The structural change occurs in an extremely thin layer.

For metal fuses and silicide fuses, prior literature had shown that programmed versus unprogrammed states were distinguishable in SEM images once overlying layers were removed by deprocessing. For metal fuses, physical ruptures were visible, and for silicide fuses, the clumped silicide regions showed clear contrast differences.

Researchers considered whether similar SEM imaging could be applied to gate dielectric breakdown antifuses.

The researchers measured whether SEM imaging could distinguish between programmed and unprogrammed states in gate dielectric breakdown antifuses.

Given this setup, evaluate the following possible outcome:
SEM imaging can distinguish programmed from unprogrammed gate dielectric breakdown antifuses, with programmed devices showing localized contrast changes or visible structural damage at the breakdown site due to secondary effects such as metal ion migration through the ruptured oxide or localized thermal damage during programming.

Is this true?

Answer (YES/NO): NO